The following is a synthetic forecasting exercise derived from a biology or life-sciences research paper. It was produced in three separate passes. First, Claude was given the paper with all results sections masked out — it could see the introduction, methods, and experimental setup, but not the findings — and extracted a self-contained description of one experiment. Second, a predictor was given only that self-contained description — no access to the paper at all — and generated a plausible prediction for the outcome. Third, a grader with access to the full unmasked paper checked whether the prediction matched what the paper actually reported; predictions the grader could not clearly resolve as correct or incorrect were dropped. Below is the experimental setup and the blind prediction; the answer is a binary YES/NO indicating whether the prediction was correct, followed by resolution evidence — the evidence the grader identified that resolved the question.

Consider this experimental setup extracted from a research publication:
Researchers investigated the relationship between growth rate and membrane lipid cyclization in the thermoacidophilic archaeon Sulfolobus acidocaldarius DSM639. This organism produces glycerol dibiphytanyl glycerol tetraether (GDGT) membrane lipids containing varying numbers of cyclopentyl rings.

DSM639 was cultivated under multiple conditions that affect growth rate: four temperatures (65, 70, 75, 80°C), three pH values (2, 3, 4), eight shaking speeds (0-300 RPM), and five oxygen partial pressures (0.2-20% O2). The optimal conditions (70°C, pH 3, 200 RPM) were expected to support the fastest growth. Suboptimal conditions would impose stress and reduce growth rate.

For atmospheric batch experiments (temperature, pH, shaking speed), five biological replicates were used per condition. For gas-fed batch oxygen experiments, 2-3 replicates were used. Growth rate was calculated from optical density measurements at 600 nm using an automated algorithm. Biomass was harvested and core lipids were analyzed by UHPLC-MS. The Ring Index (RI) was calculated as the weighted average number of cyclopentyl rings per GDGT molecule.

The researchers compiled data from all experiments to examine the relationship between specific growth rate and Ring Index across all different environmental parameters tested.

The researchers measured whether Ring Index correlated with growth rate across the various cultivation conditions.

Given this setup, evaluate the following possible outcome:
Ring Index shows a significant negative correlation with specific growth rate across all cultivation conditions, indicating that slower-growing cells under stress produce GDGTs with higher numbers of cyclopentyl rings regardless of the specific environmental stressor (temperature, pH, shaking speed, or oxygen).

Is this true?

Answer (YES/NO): NO